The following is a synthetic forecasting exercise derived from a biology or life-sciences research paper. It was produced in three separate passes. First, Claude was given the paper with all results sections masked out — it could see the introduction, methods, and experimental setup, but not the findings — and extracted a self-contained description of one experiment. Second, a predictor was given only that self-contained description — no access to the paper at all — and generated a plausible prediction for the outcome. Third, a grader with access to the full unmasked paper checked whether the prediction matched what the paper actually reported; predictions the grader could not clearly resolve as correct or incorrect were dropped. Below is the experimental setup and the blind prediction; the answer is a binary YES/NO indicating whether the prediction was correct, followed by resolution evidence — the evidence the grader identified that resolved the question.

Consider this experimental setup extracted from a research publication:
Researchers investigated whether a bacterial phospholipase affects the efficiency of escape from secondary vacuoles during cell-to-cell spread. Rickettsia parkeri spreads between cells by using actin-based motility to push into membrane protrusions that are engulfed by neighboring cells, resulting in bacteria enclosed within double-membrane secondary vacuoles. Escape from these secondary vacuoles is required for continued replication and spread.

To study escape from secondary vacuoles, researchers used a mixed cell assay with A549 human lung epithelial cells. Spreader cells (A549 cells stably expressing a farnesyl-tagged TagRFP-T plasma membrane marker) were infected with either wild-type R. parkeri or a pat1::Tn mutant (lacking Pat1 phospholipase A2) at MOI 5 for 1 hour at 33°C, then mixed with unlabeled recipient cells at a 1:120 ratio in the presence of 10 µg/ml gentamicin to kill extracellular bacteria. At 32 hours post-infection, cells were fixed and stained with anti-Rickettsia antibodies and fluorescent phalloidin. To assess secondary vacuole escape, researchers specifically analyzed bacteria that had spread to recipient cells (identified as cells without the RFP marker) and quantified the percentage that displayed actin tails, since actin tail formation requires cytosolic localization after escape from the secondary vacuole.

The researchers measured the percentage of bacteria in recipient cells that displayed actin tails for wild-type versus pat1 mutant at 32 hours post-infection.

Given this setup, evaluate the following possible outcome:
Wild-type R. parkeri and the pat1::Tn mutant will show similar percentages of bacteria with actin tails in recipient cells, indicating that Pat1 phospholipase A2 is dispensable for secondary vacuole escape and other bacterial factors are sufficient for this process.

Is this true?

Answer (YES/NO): NO